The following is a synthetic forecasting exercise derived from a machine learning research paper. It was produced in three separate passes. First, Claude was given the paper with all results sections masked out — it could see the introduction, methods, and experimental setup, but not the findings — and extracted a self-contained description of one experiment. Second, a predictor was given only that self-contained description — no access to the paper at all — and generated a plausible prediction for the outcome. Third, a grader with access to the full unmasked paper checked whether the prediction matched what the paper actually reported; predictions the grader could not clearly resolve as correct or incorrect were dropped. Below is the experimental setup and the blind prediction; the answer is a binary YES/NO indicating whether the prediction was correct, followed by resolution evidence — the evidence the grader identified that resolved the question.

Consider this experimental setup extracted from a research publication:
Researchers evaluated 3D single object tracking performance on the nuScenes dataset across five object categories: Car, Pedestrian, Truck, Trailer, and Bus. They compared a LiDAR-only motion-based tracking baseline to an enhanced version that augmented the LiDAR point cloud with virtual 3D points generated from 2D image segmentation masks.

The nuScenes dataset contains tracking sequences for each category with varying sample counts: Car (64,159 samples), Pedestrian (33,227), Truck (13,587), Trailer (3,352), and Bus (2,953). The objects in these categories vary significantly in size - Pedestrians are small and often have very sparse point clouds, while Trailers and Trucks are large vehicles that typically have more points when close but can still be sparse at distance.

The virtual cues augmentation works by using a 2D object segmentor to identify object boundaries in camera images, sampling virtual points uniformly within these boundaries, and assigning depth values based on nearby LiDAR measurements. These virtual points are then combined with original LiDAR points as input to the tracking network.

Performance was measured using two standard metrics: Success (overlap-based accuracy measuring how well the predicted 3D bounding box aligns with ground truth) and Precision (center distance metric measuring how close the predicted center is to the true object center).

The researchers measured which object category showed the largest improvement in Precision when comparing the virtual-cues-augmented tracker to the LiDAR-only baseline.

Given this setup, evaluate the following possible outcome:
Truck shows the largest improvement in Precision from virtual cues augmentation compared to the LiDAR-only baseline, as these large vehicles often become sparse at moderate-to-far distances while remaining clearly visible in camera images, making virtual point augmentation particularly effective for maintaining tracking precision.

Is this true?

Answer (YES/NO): NO